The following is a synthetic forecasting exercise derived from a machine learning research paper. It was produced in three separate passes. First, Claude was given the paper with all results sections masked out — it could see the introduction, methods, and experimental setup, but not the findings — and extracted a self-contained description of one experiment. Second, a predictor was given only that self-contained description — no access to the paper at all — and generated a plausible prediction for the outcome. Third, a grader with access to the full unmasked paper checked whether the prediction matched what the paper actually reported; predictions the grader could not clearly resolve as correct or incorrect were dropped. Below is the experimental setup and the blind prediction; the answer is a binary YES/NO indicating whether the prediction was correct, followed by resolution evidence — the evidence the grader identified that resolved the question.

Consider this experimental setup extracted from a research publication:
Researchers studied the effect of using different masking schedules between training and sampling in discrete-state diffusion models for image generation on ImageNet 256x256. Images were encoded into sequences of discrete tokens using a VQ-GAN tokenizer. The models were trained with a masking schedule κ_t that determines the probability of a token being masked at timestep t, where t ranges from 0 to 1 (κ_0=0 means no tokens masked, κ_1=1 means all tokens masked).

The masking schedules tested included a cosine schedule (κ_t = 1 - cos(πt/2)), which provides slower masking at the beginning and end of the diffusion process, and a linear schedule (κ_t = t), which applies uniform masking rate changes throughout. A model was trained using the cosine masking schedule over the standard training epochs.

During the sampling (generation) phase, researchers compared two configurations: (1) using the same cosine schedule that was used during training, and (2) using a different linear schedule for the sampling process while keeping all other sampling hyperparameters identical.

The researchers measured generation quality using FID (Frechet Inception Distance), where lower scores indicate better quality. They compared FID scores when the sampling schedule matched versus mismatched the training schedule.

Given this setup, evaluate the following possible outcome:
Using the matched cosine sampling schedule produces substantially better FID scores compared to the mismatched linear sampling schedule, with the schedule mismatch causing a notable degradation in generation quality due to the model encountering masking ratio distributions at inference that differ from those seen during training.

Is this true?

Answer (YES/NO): YES